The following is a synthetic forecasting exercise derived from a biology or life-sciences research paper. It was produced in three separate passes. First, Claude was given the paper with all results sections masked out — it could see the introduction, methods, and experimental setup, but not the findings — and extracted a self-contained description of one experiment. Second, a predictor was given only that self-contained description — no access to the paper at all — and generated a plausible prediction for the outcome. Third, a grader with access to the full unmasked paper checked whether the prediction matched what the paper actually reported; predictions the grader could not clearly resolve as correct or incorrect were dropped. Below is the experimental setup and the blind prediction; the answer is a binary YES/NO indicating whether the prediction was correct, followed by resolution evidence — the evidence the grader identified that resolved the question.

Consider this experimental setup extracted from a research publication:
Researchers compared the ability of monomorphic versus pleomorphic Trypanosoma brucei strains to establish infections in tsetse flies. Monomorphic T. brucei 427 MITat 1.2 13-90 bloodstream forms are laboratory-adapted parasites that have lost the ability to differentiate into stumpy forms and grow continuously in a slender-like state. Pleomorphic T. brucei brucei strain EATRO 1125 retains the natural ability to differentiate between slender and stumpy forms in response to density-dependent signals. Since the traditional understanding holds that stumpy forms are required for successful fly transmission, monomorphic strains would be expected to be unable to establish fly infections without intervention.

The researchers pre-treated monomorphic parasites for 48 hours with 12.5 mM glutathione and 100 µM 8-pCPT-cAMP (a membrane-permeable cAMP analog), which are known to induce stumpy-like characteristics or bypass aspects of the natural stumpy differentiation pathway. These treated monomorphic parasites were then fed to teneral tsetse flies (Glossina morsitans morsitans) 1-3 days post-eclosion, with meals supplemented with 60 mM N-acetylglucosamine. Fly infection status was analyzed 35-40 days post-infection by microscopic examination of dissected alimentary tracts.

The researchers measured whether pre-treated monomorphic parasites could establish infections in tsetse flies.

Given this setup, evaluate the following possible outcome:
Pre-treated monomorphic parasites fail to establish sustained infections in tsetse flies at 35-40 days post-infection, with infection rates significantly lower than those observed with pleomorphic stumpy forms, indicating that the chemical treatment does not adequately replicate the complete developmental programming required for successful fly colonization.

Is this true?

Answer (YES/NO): NO